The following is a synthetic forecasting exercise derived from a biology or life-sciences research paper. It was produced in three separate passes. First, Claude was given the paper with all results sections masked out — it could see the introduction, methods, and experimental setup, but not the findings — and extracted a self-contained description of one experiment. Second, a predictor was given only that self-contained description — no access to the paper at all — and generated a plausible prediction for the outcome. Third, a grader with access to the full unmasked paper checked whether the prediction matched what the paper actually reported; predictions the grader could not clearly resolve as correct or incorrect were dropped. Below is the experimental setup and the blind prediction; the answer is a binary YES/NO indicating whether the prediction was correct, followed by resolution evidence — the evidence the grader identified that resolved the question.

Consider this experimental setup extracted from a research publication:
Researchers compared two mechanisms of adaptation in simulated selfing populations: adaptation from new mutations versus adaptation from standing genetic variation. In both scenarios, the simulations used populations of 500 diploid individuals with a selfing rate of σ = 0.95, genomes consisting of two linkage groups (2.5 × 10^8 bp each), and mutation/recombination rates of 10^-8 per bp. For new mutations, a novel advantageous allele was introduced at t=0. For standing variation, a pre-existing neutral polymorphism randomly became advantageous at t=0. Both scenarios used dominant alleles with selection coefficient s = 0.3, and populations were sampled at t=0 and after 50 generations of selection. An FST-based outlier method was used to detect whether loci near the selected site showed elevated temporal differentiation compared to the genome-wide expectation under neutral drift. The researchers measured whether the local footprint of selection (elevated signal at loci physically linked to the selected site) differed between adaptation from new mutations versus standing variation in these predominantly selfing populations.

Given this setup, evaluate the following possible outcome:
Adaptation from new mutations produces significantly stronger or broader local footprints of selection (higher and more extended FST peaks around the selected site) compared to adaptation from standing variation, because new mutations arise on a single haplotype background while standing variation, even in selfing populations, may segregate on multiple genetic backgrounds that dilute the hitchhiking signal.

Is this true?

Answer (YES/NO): NO